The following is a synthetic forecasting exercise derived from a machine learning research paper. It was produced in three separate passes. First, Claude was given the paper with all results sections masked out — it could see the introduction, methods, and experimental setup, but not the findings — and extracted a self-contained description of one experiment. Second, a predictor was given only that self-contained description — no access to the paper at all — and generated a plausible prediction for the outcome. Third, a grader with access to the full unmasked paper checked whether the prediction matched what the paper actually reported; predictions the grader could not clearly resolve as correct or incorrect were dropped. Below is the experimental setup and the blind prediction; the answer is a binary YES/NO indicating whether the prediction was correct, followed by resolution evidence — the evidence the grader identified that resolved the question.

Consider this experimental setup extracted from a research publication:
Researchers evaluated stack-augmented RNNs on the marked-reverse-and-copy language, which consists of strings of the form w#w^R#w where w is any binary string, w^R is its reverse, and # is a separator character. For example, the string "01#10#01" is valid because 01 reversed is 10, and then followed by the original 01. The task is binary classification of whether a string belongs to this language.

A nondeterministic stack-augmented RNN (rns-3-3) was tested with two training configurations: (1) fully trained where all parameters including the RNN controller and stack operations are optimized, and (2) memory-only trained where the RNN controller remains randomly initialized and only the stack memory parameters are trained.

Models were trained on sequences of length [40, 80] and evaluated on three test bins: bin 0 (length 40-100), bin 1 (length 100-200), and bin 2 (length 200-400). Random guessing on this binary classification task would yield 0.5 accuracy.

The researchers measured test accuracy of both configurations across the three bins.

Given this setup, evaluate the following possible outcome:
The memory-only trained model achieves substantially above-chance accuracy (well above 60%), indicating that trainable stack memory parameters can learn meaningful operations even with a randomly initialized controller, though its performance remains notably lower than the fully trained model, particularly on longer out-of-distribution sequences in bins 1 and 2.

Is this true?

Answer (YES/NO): NO